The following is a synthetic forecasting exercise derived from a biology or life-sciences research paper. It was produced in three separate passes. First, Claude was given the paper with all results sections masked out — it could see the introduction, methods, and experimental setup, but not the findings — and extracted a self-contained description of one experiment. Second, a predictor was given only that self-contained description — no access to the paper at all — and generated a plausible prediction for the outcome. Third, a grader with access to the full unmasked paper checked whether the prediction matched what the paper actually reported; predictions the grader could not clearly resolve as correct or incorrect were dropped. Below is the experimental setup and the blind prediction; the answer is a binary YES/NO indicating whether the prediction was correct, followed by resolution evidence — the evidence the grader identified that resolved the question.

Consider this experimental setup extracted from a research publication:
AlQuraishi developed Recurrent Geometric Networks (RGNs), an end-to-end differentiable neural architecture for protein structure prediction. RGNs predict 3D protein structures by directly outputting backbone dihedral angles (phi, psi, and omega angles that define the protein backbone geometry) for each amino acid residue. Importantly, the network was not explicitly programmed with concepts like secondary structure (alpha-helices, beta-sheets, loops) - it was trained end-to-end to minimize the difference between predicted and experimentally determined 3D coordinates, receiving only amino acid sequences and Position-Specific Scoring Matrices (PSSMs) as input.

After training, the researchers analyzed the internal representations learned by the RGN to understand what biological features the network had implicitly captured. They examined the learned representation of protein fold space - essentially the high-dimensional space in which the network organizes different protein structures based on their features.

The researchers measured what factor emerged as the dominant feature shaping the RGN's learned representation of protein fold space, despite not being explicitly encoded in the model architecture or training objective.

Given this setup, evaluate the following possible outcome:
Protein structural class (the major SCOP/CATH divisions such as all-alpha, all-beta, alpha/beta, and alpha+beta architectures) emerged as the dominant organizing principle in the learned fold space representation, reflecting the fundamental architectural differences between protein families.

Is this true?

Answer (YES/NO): NO